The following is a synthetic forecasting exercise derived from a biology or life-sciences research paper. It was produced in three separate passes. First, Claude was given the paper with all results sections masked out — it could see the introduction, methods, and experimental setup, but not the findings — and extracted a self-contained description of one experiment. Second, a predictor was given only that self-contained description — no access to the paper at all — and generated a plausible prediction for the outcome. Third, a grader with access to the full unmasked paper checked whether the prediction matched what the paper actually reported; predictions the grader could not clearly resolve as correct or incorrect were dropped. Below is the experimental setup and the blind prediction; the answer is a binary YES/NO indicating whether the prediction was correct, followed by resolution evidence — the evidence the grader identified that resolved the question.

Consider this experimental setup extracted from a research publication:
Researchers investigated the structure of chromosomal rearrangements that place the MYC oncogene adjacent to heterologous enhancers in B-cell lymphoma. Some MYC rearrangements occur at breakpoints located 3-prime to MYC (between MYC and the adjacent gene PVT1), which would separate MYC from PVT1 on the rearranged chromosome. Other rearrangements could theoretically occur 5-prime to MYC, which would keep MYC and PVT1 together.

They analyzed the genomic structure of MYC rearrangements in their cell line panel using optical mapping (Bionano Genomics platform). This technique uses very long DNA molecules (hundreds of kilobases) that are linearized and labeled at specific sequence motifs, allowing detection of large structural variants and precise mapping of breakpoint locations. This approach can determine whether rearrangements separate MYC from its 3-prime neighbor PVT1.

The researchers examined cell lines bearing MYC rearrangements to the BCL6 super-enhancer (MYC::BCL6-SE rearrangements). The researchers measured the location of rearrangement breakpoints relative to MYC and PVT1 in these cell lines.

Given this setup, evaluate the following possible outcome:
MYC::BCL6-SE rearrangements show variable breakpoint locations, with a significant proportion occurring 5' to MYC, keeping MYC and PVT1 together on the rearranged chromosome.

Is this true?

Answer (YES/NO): NO